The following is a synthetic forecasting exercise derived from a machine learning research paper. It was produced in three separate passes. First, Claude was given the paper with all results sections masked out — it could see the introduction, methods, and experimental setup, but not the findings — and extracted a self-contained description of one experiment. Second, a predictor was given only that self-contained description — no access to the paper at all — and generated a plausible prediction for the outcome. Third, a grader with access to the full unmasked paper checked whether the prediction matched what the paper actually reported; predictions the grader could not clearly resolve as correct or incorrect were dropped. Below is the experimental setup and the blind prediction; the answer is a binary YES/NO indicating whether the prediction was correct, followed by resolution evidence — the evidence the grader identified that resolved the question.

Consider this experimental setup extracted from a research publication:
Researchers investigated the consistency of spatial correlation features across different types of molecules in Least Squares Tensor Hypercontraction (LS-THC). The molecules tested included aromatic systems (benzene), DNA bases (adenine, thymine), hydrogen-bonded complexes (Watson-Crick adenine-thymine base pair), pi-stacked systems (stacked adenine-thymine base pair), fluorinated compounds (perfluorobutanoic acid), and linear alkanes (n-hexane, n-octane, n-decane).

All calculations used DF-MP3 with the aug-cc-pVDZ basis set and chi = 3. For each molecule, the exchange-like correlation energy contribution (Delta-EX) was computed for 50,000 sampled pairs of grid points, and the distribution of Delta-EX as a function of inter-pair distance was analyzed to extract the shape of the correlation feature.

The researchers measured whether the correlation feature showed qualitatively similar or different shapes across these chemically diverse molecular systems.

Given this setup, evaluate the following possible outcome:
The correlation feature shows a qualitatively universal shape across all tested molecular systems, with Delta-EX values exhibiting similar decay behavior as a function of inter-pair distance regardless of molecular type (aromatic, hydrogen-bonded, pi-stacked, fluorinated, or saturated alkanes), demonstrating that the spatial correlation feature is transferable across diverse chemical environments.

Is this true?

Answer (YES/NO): YES